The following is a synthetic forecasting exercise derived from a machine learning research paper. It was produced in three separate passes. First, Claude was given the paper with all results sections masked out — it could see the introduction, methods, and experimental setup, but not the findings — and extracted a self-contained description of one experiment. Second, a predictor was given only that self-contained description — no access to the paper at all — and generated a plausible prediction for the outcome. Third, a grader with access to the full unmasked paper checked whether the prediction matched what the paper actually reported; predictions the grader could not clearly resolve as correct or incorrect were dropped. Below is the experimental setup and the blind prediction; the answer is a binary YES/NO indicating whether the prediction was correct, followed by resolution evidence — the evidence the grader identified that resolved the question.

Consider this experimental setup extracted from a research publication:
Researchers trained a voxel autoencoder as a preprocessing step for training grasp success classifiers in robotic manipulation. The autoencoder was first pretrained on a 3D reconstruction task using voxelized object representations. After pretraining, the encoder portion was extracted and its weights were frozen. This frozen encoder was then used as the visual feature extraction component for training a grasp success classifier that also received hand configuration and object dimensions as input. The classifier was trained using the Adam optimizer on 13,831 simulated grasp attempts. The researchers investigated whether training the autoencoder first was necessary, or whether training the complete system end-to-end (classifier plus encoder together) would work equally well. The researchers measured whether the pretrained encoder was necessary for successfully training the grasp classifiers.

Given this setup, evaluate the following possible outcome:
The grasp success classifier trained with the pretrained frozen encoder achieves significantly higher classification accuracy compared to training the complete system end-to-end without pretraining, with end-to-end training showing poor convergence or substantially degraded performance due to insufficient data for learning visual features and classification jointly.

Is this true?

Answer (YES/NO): YES